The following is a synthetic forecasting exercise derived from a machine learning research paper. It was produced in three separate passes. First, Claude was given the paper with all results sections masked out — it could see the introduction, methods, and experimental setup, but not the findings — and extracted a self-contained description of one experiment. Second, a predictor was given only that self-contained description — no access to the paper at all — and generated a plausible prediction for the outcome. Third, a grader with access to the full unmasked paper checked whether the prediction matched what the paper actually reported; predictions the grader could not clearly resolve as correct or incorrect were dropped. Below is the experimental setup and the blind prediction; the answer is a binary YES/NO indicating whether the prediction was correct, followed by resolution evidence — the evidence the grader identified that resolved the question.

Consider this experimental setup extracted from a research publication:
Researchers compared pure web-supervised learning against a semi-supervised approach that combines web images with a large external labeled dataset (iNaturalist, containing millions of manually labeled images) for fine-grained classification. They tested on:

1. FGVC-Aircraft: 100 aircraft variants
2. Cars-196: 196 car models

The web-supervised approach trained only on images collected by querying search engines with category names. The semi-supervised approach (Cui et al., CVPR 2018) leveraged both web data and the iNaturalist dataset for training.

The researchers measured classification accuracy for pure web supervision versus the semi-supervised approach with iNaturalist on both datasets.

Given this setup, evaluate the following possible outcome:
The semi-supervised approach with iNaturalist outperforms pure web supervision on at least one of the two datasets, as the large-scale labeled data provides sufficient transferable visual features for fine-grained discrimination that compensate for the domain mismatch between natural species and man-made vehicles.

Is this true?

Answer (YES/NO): YES